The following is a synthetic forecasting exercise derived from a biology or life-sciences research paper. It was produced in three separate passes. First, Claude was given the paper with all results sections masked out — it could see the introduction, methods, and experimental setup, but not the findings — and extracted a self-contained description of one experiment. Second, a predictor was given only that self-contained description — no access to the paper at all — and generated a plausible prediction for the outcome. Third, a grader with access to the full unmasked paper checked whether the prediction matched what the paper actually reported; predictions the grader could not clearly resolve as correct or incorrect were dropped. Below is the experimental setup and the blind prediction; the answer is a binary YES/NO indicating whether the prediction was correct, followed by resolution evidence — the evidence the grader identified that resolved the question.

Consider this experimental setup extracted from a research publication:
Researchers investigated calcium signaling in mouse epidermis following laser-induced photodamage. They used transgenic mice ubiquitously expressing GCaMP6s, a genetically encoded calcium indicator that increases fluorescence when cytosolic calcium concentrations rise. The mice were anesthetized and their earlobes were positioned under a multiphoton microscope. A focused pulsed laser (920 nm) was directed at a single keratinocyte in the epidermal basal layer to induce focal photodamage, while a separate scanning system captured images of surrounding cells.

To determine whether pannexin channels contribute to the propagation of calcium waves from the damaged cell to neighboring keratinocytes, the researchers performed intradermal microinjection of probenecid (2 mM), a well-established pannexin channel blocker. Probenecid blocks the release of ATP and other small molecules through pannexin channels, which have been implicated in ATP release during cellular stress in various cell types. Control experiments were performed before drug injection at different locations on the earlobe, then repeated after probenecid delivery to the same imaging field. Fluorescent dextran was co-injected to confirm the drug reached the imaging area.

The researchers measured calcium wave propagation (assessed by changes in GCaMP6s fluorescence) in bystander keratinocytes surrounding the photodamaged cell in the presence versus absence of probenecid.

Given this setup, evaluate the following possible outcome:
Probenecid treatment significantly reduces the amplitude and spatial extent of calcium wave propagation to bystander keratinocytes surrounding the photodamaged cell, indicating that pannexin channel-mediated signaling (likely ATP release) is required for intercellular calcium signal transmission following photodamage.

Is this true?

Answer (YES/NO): NO